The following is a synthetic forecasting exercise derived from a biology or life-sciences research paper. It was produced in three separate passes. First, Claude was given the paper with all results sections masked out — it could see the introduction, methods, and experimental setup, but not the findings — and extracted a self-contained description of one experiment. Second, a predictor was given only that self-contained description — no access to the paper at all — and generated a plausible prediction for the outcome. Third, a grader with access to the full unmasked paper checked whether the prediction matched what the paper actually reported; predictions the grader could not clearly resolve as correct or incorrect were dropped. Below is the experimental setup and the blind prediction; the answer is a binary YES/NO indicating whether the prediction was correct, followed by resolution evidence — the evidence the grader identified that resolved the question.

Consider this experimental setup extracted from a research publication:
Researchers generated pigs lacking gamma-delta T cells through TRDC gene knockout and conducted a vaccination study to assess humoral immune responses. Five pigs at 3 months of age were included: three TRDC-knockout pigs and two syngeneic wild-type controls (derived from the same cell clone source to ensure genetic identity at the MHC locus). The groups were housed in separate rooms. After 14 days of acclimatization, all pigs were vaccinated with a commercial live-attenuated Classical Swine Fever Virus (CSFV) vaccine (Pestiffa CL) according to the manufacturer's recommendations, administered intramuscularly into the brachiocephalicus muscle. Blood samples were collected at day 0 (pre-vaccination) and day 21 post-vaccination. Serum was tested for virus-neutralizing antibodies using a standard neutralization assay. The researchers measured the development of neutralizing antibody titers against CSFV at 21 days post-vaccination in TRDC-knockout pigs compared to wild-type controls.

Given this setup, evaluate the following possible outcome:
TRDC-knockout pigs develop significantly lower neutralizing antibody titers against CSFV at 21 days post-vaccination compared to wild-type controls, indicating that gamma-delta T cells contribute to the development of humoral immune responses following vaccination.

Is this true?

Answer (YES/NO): YES